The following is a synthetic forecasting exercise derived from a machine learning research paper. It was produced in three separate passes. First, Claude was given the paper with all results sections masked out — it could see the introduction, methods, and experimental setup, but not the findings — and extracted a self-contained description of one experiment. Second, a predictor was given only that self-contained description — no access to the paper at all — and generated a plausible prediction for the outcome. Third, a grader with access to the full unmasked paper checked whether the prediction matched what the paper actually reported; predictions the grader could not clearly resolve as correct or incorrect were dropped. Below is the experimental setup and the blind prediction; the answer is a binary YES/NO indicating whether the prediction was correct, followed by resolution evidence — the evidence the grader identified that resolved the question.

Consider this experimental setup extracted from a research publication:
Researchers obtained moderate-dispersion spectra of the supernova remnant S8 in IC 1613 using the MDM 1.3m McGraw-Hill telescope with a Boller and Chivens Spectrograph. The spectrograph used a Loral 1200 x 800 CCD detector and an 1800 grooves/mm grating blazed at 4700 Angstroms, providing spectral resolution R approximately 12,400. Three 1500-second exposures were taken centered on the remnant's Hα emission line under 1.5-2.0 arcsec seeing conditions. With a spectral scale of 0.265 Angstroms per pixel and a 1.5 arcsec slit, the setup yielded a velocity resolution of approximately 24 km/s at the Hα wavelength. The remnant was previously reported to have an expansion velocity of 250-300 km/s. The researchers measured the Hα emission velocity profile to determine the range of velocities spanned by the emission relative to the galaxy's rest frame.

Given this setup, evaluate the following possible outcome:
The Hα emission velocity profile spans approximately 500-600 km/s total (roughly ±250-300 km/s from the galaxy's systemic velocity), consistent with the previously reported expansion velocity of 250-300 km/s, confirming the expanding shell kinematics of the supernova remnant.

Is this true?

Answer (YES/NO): NO